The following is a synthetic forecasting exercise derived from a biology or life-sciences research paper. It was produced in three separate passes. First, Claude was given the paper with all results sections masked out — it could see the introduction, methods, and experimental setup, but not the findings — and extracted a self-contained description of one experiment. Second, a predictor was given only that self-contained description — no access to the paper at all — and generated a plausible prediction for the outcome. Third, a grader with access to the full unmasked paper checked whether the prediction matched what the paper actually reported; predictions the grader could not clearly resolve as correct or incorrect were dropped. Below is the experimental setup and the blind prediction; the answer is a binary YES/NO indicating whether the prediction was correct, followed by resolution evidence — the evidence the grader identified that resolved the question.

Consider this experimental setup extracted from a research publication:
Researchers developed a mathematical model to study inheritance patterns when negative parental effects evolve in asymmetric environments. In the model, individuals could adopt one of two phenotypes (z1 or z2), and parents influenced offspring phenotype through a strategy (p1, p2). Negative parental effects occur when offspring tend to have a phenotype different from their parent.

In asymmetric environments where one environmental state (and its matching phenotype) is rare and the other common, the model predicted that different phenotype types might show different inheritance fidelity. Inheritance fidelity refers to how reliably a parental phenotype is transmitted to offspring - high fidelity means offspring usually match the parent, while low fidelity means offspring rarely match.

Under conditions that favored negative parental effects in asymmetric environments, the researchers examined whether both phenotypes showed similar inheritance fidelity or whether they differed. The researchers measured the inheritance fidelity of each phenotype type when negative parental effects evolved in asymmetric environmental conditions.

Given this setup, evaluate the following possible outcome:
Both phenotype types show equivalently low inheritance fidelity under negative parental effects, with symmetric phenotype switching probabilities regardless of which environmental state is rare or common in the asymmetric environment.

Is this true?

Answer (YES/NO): NO